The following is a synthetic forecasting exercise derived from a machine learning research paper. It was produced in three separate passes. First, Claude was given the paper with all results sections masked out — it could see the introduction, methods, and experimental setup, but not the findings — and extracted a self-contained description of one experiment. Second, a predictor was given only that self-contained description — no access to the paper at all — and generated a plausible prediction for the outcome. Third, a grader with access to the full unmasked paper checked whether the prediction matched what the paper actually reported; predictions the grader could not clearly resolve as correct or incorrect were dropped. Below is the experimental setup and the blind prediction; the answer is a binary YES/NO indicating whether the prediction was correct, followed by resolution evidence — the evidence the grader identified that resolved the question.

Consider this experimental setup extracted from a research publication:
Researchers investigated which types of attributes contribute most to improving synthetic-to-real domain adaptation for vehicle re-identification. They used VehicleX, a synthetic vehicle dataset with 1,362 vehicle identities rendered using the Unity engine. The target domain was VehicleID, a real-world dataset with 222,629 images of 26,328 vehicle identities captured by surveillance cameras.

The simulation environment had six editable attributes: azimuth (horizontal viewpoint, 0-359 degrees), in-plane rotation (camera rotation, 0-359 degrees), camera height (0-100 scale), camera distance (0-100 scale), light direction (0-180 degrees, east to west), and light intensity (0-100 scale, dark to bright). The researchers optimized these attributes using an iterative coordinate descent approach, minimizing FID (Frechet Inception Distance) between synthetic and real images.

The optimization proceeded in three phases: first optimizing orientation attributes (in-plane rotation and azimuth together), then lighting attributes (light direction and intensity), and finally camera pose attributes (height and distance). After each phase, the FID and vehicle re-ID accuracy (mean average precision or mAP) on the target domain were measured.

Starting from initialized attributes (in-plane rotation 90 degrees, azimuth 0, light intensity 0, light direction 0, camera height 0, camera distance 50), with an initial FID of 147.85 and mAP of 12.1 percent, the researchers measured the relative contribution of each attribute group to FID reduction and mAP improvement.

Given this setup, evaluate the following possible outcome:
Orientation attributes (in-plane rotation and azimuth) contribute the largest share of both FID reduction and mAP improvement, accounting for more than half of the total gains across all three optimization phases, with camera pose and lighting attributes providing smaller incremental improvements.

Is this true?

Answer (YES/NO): NO